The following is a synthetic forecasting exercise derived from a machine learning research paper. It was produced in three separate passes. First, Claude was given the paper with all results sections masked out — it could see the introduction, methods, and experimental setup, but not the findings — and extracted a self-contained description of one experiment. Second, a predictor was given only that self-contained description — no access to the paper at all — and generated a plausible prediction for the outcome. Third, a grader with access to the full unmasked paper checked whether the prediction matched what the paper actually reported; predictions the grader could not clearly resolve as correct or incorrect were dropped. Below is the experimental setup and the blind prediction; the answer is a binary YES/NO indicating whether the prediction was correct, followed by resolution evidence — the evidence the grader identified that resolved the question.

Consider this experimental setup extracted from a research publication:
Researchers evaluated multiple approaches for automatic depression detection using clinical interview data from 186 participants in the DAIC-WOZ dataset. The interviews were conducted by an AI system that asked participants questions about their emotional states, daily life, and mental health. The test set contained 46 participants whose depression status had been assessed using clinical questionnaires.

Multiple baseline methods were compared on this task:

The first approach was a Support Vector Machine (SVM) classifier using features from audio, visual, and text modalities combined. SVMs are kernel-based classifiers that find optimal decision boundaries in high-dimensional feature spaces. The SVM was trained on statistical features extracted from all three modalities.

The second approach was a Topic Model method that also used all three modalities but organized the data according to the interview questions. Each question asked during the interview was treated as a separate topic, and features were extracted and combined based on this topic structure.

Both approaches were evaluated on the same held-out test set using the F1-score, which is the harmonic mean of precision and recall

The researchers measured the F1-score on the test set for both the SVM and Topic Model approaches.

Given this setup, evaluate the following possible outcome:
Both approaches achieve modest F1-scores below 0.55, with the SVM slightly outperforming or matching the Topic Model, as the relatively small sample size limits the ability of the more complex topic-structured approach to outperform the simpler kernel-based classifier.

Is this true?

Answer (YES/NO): NO